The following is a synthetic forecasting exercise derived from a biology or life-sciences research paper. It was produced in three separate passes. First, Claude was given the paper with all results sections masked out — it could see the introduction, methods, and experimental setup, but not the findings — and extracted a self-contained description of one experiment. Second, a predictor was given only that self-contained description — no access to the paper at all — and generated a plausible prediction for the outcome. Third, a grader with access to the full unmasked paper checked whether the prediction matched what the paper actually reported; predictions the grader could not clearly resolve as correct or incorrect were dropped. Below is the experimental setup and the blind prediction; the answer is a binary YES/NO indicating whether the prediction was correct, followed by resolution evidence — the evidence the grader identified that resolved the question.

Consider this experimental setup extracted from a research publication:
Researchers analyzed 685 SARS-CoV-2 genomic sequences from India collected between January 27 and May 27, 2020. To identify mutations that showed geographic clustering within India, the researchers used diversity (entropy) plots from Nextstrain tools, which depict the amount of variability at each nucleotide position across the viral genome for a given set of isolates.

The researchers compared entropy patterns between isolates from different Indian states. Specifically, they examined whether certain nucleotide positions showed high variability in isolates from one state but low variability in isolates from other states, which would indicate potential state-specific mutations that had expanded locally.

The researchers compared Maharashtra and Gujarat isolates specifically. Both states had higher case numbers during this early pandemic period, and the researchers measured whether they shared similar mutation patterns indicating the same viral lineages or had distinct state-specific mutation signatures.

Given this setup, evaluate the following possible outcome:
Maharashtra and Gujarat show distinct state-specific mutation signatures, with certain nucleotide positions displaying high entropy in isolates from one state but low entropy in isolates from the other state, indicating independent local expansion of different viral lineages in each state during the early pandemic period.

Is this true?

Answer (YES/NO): YES